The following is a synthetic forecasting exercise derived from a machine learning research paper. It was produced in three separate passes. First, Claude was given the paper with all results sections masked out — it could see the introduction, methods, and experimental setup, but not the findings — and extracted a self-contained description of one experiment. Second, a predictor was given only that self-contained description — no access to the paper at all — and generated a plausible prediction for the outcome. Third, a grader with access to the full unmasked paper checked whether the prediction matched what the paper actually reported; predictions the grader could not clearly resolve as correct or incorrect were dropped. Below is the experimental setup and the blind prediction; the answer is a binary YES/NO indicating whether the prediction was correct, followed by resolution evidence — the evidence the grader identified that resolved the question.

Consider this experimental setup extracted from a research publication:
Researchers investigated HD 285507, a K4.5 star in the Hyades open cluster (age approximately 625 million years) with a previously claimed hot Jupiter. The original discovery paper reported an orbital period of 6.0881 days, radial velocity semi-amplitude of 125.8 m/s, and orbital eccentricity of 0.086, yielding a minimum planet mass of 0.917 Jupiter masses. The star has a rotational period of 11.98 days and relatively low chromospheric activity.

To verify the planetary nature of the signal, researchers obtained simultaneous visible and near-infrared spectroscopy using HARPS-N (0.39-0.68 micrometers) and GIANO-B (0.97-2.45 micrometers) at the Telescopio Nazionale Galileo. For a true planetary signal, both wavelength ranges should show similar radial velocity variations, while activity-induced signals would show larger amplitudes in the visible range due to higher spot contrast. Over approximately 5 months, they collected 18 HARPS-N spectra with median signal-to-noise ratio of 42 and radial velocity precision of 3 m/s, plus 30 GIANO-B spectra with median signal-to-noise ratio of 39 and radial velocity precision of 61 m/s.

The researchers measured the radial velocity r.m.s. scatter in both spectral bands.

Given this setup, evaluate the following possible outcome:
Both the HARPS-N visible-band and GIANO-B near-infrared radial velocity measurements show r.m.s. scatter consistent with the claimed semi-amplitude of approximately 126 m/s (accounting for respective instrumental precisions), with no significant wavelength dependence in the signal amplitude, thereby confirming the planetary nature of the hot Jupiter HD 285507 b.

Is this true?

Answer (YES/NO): YES